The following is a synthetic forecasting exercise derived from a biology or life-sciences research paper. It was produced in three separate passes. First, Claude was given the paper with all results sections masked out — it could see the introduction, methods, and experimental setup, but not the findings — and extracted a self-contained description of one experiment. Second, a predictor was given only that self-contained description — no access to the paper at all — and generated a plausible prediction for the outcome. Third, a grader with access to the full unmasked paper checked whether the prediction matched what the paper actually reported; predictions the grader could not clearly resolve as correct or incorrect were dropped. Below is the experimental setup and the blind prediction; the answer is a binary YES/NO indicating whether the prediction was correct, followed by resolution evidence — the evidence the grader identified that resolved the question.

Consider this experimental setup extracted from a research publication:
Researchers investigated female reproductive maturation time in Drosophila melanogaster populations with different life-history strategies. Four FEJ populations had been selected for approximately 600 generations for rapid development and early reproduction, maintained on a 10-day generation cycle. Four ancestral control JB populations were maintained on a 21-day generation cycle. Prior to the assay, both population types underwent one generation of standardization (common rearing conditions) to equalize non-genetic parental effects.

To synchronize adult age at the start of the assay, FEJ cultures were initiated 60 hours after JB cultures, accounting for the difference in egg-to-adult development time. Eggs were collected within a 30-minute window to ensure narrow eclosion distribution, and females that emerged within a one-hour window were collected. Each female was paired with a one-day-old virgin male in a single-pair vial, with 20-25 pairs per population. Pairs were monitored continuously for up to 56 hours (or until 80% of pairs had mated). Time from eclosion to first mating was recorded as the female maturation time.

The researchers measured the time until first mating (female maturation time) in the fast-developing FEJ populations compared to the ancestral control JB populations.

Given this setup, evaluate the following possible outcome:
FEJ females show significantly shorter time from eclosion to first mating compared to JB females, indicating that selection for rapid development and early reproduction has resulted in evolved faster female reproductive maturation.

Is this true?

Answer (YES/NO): NO